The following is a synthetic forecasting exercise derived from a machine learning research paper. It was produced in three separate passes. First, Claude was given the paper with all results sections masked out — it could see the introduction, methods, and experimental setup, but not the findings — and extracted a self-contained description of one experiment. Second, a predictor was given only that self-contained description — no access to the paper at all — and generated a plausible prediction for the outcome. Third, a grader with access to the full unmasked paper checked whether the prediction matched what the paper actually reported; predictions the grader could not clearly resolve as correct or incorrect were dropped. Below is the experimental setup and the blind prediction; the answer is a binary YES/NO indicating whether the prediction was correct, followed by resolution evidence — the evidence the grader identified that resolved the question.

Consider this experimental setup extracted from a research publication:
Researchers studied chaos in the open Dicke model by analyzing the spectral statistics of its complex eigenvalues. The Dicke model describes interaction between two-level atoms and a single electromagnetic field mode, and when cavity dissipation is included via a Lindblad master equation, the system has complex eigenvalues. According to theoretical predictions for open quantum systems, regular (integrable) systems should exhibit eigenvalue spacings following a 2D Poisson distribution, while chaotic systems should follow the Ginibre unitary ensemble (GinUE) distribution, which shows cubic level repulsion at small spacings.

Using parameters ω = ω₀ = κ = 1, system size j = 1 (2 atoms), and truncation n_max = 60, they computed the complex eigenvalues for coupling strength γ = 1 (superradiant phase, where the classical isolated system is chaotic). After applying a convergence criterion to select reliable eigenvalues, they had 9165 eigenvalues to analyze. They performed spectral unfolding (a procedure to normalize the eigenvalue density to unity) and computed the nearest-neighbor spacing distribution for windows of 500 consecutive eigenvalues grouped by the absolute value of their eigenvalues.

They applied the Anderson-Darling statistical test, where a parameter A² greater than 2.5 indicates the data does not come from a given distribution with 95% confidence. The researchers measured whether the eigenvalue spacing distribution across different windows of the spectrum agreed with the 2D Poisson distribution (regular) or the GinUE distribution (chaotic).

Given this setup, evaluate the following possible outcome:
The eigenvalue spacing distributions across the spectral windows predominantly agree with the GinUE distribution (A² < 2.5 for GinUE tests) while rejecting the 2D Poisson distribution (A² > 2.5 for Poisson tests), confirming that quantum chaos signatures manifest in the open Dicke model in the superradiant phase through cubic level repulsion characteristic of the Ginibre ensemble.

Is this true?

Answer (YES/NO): YES